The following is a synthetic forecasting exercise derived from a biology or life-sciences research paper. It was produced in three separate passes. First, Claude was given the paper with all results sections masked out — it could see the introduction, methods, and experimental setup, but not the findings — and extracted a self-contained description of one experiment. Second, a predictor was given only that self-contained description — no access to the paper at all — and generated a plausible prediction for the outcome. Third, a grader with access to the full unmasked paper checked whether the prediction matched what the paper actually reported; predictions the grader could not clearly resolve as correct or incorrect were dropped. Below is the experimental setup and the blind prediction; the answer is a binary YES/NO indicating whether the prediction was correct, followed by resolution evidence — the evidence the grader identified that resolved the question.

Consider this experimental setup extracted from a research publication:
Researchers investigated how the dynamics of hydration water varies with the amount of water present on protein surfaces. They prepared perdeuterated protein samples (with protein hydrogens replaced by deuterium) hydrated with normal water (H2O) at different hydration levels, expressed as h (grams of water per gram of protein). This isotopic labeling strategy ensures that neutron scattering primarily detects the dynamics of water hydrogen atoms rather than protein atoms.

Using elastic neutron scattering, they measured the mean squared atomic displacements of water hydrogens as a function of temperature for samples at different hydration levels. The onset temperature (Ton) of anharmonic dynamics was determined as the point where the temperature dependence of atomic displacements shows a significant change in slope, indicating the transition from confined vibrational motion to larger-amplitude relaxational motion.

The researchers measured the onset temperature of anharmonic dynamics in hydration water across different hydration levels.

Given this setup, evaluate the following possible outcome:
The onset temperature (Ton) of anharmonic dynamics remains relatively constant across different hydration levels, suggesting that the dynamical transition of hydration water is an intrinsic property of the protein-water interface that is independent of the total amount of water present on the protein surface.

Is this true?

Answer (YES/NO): NO